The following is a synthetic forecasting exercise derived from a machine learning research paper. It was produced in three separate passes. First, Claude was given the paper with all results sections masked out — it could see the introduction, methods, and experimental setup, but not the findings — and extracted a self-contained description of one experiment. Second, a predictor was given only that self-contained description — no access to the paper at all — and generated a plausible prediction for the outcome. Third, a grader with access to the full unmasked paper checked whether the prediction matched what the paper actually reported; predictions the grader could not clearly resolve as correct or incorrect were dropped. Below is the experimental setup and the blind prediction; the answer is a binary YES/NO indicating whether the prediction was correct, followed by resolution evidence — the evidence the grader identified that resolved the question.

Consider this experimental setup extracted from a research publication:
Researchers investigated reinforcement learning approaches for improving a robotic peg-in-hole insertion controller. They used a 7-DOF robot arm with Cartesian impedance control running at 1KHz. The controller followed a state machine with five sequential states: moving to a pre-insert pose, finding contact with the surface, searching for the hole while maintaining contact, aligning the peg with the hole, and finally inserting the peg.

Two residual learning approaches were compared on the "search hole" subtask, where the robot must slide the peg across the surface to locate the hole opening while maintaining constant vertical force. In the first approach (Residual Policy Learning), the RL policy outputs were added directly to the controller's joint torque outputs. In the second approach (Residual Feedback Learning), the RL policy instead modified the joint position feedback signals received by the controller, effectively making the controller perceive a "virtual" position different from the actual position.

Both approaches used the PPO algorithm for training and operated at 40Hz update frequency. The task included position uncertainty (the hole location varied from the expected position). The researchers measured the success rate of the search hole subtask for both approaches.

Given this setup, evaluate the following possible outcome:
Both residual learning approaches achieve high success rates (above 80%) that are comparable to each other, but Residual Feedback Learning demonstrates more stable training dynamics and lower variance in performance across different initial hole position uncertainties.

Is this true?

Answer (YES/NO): NO